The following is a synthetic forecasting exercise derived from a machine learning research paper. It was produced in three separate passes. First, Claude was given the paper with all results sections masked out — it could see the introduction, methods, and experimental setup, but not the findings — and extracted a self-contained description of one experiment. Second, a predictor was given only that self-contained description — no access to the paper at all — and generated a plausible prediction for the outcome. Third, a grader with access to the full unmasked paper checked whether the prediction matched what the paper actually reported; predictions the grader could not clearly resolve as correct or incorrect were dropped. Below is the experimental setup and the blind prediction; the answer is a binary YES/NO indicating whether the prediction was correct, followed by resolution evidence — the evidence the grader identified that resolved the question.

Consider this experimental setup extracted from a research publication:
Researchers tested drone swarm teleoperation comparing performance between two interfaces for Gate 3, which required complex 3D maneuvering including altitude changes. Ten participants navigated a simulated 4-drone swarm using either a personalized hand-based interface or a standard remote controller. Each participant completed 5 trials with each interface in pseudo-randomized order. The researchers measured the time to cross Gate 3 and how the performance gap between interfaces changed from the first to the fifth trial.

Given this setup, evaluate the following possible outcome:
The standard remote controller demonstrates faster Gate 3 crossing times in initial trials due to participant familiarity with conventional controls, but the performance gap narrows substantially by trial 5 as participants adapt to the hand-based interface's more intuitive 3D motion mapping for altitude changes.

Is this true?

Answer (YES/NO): YES